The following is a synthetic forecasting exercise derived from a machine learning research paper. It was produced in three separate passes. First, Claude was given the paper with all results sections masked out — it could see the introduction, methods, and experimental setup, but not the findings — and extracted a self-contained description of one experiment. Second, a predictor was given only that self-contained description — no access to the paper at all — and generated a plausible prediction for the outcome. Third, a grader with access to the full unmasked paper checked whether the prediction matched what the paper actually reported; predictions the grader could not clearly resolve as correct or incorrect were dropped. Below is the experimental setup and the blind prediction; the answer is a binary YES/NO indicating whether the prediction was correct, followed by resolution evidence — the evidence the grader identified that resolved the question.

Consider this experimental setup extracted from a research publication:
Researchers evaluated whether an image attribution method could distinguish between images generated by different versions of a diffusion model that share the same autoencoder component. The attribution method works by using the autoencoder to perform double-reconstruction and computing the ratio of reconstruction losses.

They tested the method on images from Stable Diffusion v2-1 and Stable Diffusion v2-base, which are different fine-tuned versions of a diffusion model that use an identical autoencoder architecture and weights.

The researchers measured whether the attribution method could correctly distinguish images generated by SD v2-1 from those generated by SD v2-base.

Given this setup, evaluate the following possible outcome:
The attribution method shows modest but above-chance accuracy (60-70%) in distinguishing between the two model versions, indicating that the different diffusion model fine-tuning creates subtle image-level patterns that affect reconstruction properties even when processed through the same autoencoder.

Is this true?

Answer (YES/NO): NO